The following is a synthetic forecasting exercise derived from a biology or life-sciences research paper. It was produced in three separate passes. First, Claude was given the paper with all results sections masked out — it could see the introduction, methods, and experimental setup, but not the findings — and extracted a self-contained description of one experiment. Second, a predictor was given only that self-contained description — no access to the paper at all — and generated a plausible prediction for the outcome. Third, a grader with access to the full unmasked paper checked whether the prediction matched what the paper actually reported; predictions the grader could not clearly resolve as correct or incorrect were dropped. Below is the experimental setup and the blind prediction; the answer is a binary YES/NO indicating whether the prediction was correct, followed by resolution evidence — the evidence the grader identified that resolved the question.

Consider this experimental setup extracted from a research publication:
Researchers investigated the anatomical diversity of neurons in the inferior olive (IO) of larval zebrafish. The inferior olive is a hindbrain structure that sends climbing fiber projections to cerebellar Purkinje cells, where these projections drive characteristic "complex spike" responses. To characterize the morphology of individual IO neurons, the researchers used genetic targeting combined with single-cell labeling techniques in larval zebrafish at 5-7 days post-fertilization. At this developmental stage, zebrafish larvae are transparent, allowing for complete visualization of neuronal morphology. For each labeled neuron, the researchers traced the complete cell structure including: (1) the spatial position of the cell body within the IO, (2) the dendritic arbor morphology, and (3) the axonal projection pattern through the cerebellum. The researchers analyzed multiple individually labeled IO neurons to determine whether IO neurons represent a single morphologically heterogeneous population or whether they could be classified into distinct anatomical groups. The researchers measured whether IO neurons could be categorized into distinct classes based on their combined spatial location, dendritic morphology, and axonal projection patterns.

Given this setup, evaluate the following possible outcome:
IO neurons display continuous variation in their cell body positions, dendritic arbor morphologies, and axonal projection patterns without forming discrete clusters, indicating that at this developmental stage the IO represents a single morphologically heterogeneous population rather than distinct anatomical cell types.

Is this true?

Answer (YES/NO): NO